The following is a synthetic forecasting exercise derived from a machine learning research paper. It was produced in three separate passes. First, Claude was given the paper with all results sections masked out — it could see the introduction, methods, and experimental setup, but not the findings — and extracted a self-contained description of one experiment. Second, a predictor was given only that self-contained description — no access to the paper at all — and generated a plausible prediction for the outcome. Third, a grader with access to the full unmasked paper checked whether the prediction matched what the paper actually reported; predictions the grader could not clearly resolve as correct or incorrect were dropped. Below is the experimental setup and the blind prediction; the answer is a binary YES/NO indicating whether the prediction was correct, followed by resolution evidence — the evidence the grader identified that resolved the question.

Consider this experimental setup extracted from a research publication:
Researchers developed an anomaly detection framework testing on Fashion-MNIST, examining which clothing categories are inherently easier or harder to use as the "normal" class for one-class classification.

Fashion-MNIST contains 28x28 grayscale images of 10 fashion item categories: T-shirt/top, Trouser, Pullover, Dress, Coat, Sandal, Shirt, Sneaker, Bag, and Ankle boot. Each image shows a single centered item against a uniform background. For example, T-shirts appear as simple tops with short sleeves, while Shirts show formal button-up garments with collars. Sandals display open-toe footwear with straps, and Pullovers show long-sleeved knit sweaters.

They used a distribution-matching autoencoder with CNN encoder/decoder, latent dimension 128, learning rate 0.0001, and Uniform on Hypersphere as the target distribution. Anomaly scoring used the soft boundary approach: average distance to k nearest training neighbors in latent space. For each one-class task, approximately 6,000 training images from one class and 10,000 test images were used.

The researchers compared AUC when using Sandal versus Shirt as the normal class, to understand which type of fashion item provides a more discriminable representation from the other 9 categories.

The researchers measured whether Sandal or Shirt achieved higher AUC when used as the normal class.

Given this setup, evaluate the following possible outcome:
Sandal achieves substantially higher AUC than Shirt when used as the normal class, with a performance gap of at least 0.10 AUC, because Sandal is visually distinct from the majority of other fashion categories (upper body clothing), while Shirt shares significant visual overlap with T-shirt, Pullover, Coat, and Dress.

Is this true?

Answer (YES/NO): NO